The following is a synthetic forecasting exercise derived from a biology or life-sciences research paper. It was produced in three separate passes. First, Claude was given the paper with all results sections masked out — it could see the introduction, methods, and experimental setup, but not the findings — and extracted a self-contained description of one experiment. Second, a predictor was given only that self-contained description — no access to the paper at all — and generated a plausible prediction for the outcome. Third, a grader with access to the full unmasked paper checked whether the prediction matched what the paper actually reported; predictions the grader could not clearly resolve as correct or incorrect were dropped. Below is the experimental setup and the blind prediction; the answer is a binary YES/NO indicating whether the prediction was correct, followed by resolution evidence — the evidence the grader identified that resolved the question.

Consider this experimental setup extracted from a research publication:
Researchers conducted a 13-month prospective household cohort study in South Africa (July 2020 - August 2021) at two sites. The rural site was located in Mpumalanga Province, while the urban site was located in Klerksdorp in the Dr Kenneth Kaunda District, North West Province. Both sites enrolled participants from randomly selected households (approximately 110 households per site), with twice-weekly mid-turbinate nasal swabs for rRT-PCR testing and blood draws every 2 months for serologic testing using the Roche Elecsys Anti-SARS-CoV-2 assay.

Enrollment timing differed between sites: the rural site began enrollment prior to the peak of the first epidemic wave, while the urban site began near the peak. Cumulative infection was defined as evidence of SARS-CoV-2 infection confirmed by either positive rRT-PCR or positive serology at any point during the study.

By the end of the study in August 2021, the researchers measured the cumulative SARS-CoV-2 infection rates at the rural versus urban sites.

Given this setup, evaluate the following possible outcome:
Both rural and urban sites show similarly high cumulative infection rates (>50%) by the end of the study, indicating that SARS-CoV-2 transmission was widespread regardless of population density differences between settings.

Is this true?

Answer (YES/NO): NO